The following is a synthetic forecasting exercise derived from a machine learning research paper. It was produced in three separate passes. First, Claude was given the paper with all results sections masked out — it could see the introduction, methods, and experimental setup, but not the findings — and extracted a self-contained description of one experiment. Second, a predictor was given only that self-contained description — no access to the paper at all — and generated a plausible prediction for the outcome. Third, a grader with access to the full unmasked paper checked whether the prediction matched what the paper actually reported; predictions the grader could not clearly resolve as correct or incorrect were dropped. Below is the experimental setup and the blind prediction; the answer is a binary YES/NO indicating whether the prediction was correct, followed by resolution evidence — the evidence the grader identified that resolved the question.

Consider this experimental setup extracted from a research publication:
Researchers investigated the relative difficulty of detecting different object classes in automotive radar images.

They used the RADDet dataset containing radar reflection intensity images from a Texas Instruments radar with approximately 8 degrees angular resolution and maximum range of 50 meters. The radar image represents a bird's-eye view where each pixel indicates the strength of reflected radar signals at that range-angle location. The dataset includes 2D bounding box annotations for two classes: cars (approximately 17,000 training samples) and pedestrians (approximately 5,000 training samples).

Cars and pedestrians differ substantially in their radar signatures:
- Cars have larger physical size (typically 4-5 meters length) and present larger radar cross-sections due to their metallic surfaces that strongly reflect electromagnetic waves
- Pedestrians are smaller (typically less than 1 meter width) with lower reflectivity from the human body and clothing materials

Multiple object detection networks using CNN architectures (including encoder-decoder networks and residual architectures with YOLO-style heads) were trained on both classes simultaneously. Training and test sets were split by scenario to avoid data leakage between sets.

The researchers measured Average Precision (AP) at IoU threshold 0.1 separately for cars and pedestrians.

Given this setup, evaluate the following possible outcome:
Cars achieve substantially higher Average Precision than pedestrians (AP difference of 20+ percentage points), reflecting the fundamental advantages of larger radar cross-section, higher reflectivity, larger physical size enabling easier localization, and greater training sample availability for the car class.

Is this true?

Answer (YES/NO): YES